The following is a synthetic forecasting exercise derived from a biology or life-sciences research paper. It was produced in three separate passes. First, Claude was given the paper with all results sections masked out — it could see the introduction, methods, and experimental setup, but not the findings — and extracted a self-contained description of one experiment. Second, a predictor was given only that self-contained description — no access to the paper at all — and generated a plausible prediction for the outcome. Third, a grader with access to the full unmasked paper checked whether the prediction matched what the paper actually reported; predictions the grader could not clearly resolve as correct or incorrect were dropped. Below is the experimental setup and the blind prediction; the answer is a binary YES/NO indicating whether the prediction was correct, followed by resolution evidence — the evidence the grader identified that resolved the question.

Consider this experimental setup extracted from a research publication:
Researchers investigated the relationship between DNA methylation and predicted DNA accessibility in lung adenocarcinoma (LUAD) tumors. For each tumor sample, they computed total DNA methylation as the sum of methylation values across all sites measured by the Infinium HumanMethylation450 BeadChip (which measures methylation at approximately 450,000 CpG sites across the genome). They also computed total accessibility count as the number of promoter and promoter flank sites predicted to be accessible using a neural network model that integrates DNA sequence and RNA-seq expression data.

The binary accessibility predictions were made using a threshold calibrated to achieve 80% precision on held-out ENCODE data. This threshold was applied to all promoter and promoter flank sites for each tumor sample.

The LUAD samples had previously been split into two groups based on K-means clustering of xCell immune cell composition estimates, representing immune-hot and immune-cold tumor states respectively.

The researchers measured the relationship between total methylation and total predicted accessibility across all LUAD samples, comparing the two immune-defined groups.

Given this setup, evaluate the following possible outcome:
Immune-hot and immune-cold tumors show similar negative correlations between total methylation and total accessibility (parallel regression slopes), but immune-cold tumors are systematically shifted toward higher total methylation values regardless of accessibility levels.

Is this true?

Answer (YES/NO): NO